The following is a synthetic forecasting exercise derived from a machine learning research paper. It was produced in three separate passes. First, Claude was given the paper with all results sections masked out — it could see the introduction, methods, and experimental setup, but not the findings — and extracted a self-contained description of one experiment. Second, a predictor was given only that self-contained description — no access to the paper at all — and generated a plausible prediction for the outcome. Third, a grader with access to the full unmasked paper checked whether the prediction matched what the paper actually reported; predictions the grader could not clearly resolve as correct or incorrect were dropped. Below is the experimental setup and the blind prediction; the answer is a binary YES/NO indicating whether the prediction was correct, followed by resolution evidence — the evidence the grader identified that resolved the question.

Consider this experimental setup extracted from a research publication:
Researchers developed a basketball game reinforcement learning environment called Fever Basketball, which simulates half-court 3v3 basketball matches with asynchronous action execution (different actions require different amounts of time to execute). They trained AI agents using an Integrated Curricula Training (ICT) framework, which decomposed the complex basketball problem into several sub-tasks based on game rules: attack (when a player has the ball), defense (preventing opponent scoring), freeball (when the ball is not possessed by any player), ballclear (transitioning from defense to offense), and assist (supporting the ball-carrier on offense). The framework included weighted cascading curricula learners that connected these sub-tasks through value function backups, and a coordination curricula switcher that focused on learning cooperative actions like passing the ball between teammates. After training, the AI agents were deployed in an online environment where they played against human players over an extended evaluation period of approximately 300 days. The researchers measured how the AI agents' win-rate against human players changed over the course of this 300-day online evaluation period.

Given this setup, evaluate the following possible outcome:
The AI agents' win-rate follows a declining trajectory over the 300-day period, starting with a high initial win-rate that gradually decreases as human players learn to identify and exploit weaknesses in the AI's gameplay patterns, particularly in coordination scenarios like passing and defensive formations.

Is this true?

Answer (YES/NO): YES